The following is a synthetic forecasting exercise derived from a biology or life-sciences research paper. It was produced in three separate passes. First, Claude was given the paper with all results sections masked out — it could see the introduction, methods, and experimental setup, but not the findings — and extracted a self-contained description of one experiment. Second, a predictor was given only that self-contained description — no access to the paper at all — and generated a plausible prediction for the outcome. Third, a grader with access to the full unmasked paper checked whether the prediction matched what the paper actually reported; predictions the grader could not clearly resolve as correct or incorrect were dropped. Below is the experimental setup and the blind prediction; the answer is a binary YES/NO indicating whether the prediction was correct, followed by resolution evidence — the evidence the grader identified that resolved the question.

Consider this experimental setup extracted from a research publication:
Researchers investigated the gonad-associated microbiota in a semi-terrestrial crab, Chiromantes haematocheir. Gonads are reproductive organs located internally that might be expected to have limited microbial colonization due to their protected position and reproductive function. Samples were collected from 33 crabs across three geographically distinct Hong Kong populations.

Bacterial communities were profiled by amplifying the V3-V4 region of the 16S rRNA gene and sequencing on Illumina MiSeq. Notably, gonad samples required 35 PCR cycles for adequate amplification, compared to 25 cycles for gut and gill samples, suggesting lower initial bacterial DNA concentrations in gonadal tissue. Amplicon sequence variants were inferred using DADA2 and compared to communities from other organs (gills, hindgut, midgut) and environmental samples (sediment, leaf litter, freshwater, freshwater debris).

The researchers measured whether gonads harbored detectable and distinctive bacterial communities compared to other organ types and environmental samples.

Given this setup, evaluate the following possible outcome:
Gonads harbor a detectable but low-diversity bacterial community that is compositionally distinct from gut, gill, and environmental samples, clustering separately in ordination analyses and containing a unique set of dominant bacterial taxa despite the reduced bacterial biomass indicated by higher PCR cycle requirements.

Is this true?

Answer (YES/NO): NO